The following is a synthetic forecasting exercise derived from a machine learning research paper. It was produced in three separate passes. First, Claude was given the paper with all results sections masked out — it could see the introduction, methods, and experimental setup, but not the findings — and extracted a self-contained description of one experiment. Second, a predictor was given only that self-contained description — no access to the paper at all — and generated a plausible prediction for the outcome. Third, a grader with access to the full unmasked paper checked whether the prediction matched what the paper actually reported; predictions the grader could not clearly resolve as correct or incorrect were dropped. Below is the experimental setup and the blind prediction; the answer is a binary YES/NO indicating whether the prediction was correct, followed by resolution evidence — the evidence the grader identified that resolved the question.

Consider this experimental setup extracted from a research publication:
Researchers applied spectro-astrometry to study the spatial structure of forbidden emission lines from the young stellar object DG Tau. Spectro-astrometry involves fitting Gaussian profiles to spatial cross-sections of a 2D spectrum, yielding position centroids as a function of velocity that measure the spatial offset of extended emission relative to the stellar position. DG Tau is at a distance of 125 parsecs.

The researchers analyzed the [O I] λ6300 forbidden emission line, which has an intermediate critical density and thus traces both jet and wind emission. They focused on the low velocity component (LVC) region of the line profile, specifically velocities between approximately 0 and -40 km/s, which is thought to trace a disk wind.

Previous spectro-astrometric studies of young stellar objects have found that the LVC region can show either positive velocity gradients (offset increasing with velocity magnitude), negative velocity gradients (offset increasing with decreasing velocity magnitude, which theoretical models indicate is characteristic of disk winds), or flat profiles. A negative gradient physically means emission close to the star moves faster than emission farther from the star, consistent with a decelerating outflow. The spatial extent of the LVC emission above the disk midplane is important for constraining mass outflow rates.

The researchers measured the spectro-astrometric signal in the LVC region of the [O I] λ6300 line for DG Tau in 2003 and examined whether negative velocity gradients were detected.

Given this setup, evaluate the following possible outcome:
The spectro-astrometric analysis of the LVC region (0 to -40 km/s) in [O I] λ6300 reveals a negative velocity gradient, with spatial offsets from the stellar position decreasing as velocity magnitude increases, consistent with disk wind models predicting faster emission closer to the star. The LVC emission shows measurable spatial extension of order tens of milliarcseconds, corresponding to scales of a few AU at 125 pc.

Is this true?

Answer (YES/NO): NO